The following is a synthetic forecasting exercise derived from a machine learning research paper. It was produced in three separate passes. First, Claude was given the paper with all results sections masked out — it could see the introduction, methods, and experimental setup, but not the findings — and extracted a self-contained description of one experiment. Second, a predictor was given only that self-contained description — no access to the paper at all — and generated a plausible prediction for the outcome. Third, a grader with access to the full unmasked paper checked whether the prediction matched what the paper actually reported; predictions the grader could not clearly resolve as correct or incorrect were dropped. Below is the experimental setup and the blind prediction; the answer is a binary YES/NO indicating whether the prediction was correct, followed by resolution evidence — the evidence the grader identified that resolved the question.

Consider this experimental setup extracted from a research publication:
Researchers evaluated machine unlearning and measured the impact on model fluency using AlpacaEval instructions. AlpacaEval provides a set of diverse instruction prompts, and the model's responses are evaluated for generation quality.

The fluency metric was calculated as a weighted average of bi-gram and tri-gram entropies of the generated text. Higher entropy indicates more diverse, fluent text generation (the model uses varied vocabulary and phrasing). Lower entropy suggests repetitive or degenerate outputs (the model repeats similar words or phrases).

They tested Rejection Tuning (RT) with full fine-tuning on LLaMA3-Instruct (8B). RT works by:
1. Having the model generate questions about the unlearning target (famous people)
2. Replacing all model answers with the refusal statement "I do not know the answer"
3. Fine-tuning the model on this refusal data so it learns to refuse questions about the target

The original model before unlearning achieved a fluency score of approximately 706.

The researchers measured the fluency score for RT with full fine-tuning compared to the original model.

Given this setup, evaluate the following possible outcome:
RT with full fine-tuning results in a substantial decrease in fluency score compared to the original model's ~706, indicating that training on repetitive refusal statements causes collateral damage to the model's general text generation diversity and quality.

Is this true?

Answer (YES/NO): YES